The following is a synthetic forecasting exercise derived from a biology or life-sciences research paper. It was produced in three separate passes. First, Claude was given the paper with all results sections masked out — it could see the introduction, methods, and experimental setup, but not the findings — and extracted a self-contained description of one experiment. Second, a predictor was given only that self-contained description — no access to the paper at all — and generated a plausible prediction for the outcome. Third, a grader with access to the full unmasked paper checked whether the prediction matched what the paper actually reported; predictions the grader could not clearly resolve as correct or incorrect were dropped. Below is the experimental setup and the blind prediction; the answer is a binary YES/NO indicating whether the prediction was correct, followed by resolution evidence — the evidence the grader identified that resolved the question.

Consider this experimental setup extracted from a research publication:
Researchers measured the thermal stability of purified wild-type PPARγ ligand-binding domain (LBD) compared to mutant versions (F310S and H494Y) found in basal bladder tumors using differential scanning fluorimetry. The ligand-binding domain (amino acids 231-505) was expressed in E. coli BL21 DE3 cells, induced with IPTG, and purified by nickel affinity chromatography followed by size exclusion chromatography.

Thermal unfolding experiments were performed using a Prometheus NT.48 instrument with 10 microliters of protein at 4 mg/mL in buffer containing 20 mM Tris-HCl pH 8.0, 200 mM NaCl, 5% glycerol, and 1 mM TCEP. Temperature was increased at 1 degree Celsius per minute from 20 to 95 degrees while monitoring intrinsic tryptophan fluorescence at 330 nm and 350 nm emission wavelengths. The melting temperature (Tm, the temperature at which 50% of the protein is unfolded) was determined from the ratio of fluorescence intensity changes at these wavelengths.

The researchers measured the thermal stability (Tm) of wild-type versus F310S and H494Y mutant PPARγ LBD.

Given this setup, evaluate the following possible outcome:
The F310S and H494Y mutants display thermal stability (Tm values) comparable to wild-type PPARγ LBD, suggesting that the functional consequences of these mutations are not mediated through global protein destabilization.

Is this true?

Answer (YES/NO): NO